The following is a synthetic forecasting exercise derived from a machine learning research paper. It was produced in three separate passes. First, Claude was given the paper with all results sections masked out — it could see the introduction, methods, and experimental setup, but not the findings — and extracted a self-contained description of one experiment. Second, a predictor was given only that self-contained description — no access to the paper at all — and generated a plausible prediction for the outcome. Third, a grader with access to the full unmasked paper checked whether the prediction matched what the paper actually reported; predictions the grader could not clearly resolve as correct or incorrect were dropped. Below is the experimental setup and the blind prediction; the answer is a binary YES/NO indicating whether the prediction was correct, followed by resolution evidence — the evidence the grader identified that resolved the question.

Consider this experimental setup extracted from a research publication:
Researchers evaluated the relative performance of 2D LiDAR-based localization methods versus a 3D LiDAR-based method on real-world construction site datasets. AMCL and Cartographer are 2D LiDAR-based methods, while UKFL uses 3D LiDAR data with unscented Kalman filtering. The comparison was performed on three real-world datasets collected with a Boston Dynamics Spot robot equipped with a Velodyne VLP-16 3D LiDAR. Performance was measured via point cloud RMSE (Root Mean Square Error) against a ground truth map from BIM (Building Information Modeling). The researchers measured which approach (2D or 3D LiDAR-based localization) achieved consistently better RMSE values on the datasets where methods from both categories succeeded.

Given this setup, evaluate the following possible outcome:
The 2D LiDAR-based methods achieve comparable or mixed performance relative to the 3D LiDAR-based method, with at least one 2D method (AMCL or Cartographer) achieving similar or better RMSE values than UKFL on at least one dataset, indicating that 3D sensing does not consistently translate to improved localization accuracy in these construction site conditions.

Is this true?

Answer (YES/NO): YES